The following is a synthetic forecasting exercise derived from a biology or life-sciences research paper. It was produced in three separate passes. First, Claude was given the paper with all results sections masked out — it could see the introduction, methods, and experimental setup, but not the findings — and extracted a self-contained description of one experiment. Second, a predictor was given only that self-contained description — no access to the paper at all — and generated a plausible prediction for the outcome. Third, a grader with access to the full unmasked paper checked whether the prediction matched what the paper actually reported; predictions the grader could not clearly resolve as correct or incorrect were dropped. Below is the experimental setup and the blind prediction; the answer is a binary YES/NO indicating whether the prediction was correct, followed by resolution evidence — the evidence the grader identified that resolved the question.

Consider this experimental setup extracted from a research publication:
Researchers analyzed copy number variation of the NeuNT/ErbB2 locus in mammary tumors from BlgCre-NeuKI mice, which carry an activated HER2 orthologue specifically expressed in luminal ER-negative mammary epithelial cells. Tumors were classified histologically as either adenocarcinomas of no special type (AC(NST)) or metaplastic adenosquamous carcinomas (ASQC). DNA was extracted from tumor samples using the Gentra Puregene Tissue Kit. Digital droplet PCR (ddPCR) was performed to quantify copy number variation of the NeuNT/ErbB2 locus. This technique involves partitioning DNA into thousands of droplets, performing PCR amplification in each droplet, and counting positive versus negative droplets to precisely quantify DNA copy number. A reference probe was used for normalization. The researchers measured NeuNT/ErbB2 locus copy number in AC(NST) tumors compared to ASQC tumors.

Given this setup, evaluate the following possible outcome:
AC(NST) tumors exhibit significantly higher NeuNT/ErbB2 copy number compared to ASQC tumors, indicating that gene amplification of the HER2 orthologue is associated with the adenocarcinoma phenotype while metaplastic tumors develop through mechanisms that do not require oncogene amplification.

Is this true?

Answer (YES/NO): NO